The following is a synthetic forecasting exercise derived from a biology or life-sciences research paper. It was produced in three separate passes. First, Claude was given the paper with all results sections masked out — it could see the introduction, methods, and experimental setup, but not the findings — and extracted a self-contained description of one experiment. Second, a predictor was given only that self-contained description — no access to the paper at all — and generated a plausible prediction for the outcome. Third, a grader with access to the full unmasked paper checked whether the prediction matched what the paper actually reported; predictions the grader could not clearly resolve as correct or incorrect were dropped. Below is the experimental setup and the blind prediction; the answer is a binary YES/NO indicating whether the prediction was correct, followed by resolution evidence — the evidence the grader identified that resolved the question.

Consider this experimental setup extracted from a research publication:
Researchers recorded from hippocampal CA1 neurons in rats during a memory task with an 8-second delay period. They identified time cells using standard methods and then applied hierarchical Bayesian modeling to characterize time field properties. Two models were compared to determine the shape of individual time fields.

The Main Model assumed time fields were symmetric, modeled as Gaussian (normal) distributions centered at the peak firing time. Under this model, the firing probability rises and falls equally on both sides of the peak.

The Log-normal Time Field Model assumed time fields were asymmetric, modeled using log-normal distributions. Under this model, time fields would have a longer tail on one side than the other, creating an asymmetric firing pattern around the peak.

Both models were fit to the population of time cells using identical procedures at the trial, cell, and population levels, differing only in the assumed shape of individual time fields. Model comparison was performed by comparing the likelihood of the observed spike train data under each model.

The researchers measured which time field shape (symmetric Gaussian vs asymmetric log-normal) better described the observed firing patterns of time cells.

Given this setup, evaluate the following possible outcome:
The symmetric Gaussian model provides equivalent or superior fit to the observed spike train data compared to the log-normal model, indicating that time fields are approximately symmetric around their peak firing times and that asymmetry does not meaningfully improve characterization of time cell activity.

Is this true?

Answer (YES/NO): YES